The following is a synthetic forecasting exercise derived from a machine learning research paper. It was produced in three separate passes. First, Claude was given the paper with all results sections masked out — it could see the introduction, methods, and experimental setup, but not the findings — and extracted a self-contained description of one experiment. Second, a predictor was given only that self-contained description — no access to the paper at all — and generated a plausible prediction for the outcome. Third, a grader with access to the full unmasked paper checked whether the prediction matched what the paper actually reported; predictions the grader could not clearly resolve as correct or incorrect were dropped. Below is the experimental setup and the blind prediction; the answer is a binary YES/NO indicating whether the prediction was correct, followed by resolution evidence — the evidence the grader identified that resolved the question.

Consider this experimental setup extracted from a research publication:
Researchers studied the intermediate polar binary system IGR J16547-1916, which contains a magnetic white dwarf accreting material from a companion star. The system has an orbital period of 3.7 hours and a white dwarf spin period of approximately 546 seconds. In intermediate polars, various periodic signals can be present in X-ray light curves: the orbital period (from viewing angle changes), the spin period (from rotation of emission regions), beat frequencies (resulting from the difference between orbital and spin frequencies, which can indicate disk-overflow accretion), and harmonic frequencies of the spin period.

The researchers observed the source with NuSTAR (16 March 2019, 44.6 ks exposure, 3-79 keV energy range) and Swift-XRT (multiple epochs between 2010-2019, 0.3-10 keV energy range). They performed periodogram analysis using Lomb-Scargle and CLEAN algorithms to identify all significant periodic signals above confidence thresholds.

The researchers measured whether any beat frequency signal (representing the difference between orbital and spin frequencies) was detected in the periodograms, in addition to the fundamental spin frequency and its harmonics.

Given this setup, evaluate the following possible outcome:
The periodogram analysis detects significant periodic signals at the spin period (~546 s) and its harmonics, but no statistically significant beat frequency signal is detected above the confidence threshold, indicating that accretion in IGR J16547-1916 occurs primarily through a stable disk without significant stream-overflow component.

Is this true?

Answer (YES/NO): YES